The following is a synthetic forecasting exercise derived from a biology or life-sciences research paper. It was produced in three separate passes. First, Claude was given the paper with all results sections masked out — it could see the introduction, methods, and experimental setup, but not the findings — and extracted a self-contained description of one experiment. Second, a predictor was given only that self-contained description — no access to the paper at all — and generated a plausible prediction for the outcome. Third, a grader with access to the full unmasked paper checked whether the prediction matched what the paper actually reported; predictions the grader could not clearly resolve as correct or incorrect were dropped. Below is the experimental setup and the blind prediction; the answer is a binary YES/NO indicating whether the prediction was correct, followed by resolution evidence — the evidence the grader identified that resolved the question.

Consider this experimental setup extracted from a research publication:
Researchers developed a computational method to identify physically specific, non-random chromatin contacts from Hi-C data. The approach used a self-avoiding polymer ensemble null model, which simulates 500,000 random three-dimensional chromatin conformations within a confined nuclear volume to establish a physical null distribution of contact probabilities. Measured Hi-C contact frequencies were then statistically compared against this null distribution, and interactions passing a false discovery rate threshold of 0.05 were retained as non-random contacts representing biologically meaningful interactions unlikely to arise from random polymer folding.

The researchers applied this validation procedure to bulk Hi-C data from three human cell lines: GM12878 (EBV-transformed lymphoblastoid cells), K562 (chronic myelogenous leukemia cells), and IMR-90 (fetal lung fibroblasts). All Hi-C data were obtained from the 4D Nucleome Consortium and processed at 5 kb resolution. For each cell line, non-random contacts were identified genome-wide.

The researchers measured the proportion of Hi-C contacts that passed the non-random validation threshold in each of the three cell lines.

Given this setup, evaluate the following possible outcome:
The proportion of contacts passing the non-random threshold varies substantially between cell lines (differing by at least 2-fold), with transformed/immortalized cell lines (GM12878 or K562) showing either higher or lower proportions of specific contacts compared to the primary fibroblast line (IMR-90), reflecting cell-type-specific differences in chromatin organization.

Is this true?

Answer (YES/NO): YES